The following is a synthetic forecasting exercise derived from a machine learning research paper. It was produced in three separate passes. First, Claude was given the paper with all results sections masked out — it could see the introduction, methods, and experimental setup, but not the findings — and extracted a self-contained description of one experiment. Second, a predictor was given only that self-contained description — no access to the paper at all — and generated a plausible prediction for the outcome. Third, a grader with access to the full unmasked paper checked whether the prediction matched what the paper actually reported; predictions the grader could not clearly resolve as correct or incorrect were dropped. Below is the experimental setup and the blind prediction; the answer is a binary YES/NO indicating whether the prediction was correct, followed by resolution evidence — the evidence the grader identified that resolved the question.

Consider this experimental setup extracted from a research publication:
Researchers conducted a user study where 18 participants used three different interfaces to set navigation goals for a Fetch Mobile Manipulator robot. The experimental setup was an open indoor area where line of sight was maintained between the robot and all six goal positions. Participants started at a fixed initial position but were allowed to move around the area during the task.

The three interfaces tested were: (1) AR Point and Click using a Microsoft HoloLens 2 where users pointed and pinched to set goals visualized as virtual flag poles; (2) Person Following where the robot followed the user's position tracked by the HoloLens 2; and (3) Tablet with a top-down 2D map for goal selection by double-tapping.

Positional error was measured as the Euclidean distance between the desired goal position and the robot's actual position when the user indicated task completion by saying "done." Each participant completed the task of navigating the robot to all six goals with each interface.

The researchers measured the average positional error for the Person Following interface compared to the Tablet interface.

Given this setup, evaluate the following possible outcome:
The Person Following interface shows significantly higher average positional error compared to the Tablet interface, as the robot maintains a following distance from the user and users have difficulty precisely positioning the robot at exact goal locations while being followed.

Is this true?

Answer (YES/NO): NO